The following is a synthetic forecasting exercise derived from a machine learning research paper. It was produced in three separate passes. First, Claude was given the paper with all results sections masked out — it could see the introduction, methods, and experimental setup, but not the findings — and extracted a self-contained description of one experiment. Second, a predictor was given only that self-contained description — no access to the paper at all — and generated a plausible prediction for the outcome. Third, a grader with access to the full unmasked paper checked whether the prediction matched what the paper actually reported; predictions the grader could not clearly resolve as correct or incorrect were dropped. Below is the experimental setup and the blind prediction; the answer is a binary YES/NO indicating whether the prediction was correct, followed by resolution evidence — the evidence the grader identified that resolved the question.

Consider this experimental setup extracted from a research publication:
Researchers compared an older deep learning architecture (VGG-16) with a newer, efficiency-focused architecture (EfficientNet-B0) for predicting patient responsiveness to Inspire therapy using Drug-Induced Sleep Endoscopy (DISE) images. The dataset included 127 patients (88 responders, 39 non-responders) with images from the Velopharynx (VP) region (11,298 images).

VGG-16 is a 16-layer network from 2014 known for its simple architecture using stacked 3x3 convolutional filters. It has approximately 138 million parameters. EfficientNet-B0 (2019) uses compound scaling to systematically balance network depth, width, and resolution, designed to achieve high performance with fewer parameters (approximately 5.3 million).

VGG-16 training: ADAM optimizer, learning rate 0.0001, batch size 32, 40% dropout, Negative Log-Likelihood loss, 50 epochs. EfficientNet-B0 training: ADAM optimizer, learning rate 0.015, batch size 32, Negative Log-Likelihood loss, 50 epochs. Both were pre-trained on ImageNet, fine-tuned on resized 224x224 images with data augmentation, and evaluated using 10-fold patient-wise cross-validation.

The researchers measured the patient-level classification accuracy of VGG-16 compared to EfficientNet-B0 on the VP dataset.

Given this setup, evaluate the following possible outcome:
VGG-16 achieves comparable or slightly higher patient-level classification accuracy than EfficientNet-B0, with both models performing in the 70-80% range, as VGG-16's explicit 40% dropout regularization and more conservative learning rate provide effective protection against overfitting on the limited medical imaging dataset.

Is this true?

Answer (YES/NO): NO